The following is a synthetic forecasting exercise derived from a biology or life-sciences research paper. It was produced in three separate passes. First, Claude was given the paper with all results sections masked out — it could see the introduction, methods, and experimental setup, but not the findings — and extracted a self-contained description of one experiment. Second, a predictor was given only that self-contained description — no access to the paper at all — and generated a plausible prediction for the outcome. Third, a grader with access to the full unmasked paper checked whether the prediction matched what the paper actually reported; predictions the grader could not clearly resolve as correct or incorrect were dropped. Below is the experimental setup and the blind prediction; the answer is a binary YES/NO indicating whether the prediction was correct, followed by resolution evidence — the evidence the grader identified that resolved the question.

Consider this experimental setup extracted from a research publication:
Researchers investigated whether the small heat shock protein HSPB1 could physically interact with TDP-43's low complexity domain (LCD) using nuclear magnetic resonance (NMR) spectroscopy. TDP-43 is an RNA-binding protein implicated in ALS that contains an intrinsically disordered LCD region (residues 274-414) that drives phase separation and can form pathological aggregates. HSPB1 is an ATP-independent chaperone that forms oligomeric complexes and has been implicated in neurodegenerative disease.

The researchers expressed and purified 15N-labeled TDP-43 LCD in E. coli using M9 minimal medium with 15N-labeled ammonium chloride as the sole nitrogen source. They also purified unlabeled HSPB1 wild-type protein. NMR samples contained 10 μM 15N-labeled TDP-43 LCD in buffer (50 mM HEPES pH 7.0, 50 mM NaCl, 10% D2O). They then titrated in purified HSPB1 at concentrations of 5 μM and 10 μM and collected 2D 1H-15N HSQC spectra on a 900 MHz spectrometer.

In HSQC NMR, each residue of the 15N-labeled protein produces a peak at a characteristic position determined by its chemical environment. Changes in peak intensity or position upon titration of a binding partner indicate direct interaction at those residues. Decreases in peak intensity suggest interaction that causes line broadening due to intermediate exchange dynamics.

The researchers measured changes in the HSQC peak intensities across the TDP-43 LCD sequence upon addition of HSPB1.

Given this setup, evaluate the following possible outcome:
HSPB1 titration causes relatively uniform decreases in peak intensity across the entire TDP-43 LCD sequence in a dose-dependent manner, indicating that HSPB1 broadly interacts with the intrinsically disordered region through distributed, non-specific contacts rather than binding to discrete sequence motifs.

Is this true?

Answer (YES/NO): NO